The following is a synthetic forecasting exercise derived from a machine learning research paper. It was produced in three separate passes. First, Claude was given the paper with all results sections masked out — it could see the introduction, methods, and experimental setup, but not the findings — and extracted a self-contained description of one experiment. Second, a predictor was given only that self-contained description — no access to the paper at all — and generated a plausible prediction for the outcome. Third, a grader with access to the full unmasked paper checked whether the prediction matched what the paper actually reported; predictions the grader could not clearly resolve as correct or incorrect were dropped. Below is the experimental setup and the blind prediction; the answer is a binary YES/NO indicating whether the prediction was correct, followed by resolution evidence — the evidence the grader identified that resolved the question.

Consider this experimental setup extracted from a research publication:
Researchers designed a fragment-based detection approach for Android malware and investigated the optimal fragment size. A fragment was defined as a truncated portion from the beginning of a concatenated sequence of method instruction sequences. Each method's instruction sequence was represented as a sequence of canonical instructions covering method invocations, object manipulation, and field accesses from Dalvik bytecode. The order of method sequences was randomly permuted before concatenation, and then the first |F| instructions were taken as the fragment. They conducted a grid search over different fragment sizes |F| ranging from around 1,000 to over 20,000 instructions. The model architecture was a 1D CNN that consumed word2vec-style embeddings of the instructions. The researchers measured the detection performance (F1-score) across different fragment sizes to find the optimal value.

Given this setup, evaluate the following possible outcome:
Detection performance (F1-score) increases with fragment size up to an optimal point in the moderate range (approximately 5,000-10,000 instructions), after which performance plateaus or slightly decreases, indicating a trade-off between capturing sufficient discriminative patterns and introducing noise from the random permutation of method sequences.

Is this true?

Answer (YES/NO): YES